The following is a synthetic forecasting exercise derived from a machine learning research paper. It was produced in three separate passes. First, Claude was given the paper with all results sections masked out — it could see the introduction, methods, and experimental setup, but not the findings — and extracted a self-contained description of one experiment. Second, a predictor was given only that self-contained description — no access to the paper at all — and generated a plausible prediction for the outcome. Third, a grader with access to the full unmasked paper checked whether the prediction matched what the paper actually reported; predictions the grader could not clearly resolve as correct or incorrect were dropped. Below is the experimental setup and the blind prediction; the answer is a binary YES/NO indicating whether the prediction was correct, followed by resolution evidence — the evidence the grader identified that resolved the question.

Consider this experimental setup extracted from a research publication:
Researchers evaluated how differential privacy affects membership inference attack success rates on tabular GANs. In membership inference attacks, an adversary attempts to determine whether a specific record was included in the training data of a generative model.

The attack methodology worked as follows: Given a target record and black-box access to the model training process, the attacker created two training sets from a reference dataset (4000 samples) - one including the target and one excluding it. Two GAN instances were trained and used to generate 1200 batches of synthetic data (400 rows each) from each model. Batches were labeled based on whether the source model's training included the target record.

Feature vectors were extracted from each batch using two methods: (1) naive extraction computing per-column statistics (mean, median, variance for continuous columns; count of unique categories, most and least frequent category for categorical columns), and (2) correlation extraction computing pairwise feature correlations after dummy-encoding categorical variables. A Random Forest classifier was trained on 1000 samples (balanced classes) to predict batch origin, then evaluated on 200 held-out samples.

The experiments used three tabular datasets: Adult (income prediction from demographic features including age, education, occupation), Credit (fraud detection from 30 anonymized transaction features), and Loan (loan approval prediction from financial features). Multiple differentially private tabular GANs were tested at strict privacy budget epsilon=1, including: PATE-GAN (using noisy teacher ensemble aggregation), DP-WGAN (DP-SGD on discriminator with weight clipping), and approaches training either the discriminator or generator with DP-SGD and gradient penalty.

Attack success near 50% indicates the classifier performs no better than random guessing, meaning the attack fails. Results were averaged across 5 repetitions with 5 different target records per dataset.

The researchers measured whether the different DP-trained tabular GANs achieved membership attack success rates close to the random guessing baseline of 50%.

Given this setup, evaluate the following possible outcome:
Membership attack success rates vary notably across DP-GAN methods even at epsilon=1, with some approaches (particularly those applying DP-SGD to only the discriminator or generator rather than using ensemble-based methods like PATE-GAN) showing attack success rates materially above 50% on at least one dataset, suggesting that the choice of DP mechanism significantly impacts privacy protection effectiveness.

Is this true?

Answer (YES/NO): NO